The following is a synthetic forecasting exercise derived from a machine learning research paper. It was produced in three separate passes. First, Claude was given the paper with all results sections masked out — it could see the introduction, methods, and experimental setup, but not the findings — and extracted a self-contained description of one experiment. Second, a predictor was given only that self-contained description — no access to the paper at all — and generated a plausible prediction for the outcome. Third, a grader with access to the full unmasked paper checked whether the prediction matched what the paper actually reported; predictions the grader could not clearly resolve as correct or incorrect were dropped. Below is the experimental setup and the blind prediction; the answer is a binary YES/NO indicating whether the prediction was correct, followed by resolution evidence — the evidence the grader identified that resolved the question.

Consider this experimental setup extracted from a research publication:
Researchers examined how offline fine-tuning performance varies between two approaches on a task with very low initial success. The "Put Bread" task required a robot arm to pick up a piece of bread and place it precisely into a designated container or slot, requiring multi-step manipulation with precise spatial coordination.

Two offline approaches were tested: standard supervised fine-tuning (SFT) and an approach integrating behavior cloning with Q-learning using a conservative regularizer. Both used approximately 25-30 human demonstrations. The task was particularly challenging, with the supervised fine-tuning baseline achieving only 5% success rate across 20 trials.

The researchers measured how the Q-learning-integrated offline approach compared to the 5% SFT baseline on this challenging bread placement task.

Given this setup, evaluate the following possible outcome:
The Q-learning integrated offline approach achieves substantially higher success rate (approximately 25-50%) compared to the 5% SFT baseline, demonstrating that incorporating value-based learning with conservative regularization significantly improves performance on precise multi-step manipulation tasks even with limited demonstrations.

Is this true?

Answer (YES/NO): NO